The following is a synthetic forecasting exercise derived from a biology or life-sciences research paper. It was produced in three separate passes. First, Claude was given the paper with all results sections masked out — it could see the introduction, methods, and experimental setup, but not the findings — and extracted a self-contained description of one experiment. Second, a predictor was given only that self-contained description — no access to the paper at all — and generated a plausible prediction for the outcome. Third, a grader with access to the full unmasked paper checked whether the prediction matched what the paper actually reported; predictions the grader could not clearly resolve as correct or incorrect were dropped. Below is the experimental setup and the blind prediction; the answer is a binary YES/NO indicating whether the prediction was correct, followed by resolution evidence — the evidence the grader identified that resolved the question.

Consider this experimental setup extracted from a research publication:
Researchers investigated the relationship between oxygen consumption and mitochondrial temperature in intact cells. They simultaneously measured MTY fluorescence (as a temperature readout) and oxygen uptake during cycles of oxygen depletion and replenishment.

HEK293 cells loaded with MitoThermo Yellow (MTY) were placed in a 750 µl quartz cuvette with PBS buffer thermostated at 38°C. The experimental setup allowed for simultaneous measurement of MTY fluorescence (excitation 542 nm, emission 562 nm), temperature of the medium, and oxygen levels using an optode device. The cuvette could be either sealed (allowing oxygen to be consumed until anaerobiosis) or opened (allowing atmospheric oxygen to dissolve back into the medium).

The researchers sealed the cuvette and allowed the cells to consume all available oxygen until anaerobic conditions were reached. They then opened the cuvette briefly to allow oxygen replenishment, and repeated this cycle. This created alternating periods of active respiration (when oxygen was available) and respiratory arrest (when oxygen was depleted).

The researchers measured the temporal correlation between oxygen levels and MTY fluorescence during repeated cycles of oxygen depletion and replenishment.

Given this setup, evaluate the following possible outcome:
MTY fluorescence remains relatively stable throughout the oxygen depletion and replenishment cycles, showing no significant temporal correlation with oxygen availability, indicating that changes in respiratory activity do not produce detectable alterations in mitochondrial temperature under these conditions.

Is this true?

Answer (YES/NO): NO